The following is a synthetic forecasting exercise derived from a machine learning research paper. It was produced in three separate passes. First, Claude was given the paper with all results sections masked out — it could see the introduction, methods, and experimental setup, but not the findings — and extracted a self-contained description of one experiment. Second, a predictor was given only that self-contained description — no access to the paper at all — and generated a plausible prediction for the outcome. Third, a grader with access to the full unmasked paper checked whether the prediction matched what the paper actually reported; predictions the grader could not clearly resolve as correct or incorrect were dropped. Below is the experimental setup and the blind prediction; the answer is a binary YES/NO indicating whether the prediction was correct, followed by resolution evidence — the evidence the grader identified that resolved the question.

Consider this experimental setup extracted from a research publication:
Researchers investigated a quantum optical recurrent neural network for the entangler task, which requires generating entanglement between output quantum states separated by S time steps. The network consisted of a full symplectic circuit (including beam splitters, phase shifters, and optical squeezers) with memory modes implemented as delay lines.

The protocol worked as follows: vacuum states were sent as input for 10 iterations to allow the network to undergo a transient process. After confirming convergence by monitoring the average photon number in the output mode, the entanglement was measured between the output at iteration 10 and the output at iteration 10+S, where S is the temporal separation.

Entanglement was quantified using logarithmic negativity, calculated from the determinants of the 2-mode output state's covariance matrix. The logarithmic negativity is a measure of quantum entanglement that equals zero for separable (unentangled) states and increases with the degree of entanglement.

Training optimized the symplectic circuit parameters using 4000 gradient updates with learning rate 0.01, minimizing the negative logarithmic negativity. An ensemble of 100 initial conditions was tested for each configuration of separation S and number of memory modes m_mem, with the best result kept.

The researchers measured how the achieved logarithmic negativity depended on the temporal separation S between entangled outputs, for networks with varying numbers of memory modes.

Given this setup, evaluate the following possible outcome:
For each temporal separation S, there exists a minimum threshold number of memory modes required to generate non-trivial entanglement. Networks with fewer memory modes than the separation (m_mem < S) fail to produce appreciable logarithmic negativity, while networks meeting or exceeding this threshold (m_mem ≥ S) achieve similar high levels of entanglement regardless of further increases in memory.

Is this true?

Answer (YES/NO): NO